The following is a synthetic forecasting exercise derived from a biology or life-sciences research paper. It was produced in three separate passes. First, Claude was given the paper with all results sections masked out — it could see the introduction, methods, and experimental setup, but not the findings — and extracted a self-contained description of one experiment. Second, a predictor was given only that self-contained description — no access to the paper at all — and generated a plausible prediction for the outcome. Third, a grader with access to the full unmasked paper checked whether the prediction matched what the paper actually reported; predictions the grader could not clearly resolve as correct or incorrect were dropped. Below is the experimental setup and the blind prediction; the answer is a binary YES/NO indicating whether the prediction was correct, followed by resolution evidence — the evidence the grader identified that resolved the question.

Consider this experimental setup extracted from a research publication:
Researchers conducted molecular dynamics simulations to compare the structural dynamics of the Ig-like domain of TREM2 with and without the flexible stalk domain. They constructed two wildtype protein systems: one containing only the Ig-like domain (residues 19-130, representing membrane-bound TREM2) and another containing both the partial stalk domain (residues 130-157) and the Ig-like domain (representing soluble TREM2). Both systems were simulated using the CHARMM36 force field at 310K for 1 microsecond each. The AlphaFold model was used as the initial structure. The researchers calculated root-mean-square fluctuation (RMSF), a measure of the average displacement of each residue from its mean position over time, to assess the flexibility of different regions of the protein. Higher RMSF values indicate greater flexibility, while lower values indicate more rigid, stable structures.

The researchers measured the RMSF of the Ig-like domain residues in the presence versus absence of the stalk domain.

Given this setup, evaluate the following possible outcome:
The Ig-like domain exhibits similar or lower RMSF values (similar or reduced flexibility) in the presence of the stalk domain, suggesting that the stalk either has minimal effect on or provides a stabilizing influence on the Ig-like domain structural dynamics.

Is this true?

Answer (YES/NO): YES